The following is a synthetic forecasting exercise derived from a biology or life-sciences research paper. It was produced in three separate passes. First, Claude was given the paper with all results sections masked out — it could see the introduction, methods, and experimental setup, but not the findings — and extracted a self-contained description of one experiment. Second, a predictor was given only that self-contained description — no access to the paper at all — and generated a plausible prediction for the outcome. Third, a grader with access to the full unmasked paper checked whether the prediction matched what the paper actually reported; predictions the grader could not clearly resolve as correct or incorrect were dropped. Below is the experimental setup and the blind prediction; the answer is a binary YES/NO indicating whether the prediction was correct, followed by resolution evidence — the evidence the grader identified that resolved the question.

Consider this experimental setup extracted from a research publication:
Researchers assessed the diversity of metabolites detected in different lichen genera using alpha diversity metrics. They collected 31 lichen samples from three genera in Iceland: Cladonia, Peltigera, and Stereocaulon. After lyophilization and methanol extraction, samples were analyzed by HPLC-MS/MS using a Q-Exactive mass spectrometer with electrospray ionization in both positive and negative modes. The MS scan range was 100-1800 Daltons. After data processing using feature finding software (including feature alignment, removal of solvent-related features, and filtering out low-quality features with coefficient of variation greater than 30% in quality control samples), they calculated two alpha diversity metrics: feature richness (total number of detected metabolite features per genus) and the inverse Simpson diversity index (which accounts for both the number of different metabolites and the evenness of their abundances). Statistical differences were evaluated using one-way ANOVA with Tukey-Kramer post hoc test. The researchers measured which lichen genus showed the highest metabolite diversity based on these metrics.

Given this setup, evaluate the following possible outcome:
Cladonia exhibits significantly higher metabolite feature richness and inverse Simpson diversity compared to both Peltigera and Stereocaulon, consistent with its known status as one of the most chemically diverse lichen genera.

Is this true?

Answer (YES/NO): NO